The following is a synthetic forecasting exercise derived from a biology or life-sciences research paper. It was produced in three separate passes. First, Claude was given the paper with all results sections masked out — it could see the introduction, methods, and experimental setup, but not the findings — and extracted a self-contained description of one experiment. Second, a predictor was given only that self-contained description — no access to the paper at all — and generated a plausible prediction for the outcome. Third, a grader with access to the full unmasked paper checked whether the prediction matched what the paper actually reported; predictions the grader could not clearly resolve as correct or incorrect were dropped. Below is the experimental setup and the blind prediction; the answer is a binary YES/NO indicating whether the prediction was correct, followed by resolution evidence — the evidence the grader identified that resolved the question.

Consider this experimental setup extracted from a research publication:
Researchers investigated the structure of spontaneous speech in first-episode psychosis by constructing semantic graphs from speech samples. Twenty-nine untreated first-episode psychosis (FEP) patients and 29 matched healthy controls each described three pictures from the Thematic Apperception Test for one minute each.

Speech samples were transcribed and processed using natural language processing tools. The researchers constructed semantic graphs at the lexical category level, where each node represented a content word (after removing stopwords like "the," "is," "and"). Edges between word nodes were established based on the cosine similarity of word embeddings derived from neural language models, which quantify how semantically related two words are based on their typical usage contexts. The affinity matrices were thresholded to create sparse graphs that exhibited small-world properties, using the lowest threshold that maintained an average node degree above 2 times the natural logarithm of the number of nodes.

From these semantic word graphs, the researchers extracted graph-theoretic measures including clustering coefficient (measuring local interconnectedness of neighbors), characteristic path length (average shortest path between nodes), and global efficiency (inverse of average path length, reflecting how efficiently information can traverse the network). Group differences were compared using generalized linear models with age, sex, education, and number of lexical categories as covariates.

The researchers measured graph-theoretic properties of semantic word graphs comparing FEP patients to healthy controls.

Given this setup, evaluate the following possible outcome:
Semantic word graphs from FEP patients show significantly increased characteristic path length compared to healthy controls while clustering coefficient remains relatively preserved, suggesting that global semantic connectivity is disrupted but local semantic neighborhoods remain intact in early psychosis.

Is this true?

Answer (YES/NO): NO